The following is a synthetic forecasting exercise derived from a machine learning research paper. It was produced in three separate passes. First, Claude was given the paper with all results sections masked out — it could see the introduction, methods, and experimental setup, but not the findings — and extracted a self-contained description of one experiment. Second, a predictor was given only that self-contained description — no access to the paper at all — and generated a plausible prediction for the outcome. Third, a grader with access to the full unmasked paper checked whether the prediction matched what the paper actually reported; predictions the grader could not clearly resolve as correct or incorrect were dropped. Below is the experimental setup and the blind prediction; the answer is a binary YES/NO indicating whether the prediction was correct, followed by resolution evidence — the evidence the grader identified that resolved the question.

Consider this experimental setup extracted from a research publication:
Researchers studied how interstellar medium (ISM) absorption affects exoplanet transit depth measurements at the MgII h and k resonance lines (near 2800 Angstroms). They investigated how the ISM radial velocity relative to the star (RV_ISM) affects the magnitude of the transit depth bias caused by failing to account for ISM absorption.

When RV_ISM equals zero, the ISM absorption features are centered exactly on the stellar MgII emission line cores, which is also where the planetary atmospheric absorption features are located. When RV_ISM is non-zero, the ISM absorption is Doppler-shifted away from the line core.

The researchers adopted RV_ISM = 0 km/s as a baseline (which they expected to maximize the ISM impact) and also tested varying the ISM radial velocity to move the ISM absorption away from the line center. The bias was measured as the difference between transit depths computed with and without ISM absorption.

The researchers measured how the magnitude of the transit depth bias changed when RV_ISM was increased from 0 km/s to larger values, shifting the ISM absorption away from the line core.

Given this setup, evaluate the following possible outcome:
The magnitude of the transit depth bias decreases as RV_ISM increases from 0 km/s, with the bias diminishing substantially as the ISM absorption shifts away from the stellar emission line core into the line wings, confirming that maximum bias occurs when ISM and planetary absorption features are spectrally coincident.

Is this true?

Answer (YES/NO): YES